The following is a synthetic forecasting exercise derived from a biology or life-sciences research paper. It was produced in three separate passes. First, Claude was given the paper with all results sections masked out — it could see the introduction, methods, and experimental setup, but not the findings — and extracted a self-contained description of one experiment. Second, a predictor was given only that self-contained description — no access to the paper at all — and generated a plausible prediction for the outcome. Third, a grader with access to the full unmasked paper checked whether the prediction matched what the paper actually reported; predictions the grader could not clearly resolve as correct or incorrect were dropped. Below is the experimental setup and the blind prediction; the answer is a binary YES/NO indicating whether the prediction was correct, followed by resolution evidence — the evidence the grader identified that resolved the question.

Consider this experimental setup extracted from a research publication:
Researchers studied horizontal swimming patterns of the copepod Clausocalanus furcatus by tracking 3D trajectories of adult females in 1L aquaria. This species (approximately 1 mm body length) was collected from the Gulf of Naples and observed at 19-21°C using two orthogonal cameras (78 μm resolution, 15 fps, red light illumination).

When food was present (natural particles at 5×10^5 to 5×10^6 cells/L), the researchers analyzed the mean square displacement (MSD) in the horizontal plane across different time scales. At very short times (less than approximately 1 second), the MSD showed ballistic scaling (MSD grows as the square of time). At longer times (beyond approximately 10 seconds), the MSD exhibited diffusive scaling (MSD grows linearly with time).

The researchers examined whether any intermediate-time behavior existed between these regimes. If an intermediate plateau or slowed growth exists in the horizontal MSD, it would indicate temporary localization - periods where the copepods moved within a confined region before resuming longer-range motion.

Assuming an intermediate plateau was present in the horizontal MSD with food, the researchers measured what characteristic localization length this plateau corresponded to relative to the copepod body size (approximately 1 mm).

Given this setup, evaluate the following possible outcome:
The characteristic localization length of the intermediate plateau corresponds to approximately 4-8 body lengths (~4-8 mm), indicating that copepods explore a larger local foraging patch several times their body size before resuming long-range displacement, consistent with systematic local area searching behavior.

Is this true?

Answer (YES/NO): YES